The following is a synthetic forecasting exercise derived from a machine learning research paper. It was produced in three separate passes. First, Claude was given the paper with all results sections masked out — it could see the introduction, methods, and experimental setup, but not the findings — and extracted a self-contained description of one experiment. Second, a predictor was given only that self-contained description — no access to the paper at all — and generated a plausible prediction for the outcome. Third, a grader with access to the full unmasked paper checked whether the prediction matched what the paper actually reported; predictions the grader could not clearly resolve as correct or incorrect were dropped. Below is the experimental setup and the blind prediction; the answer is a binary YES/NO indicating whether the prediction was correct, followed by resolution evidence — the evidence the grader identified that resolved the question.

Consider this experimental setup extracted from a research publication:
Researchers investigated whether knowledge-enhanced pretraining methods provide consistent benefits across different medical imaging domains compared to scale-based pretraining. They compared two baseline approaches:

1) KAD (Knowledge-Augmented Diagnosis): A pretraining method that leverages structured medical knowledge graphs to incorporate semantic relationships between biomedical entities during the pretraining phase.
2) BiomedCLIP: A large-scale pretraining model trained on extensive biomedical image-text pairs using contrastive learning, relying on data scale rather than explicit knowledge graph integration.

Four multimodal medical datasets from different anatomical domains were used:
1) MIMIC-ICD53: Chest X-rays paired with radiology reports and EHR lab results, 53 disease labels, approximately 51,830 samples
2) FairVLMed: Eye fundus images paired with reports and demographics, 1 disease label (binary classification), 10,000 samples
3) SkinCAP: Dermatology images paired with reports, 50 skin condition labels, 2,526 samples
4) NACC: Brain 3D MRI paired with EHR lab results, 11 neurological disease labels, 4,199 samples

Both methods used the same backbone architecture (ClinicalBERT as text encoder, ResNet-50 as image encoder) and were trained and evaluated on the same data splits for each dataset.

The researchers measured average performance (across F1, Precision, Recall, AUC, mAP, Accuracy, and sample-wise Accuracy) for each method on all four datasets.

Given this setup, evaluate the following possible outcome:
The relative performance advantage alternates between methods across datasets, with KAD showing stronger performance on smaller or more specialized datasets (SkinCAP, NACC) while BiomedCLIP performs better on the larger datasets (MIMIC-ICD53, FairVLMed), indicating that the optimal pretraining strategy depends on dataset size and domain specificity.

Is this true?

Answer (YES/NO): NO